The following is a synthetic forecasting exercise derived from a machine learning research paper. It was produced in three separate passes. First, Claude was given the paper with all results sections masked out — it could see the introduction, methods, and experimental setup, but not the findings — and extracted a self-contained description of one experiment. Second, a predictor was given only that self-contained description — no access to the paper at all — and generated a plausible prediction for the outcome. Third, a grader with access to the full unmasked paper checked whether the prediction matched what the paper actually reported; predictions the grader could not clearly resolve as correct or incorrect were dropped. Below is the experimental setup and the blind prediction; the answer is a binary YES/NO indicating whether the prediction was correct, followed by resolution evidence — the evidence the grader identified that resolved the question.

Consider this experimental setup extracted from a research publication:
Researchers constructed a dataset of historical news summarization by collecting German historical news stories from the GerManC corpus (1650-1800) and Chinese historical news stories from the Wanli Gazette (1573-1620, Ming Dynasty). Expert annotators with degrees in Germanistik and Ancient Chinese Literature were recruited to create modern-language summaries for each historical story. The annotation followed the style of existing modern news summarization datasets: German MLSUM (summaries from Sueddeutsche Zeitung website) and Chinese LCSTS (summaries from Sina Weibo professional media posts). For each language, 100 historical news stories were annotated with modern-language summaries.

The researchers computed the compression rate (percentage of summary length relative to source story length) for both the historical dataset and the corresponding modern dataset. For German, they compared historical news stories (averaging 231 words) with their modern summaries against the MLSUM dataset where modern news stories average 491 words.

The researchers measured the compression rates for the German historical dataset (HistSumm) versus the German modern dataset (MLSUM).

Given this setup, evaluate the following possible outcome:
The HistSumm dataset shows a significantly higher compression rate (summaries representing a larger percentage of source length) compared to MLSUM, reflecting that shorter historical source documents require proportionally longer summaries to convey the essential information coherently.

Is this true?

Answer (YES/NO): NO